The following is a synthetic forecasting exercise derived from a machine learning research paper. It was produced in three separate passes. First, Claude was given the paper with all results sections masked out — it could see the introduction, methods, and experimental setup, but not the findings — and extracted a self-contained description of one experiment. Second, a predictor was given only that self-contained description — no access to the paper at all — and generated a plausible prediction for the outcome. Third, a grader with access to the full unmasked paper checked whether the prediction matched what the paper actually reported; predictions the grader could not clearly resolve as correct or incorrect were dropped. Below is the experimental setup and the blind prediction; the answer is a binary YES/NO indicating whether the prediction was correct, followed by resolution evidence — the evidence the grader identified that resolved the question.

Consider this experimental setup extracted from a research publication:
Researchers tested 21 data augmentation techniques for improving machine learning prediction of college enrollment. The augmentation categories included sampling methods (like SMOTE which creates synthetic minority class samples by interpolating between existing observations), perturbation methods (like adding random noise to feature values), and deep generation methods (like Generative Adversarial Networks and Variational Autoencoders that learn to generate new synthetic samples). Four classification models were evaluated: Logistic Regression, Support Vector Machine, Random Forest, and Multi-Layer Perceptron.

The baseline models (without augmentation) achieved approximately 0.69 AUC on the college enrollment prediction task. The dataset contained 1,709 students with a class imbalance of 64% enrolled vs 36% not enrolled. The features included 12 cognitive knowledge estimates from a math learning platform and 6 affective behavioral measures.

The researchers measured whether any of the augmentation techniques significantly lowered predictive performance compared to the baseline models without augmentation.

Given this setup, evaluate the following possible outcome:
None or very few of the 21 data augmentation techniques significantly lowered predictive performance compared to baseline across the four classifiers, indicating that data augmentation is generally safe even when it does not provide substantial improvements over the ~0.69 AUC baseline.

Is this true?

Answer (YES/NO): NO